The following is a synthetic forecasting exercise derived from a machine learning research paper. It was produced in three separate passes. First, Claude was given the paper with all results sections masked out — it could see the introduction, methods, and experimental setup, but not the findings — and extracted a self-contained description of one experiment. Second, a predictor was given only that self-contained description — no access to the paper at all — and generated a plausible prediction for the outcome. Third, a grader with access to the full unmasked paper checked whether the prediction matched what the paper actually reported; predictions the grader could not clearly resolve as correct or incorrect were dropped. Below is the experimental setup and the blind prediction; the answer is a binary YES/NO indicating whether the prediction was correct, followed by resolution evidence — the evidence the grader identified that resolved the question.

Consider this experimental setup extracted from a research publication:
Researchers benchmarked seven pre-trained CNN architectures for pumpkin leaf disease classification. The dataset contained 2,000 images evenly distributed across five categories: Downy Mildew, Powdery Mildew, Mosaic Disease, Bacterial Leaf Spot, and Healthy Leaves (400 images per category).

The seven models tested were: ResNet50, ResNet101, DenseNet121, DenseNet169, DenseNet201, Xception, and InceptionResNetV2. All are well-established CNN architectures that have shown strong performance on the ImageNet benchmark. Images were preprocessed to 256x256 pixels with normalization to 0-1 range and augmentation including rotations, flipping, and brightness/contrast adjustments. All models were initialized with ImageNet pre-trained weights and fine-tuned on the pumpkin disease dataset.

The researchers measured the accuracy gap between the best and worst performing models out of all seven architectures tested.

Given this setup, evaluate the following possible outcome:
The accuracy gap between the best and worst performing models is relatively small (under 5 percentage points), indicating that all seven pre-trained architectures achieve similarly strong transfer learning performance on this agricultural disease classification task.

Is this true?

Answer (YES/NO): NO